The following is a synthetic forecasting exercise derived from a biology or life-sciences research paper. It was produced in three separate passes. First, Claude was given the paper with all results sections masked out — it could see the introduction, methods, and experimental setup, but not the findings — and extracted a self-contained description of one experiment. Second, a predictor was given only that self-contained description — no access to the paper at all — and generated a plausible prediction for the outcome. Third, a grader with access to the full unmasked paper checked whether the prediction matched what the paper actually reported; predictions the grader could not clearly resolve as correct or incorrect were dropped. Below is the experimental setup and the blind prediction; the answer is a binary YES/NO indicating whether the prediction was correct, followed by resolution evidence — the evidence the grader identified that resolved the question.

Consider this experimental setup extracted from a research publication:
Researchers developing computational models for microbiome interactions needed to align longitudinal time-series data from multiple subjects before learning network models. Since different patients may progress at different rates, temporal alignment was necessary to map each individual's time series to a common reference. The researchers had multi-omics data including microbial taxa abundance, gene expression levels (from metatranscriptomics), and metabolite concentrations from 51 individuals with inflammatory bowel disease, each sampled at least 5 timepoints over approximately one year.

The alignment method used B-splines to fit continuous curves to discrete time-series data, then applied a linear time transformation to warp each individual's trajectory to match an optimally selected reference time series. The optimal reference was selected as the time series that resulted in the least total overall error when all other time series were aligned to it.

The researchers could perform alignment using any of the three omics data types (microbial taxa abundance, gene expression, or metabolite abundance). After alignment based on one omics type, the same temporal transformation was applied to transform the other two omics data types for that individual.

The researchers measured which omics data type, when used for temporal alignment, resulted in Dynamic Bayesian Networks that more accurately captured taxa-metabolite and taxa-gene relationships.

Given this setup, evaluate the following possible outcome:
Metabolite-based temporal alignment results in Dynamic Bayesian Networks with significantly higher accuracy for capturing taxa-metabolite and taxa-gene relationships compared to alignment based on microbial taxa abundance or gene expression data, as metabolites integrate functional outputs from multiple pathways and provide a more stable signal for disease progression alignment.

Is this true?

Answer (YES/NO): NO